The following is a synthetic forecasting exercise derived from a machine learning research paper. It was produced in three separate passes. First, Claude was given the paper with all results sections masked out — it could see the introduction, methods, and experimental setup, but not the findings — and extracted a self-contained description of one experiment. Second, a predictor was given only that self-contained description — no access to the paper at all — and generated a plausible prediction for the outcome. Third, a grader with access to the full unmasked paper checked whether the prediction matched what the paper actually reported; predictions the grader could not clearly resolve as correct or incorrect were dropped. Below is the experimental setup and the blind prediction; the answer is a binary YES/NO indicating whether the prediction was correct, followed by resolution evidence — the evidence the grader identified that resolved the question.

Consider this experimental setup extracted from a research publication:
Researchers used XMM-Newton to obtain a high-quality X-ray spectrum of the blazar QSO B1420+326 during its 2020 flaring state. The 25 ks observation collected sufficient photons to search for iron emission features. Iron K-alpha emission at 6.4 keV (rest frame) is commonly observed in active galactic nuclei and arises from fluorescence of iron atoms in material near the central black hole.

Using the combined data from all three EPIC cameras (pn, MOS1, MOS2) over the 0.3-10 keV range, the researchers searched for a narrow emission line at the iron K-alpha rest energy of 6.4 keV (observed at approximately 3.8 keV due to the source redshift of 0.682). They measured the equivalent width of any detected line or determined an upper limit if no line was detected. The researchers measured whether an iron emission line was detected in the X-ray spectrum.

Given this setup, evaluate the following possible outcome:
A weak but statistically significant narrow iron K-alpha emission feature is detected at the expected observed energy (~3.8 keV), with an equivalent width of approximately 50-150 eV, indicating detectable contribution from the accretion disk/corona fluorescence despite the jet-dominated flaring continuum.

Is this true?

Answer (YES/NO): NO